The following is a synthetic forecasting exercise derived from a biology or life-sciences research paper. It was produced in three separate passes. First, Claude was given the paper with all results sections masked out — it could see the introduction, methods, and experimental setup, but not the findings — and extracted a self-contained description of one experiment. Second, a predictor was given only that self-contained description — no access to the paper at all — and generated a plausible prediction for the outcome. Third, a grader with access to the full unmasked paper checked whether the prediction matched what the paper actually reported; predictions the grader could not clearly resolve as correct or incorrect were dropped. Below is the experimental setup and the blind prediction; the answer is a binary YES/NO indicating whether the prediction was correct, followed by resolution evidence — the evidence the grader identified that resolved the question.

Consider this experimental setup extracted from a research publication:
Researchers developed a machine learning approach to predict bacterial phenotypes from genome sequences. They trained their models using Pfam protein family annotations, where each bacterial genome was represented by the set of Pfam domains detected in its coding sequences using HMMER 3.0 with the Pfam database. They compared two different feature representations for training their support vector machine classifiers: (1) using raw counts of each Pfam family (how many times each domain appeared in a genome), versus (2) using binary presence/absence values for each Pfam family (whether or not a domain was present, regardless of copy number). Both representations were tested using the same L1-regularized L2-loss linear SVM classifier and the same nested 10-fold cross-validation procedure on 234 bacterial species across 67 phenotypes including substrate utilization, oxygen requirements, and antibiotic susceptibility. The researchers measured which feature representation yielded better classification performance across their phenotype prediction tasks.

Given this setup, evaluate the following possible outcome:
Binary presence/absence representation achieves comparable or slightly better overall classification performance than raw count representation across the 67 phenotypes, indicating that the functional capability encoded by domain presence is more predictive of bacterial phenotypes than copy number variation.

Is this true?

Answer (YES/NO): YES